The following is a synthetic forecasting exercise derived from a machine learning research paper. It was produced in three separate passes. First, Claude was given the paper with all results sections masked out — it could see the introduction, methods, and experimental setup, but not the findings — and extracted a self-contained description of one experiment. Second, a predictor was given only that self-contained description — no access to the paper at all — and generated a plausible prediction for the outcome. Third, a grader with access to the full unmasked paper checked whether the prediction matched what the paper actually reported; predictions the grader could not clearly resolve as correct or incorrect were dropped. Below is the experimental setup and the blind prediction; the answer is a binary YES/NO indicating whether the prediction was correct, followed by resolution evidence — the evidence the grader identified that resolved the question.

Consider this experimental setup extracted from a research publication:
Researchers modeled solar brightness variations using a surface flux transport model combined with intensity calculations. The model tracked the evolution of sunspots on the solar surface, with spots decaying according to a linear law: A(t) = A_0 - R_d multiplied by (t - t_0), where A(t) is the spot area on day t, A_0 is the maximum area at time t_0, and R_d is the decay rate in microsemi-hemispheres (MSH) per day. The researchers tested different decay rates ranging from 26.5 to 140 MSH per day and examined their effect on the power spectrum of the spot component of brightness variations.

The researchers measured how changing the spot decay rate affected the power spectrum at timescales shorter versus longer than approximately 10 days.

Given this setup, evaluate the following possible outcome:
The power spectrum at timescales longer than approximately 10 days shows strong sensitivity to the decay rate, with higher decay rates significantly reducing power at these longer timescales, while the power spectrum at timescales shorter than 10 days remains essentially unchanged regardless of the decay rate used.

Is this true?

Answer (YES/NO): YES